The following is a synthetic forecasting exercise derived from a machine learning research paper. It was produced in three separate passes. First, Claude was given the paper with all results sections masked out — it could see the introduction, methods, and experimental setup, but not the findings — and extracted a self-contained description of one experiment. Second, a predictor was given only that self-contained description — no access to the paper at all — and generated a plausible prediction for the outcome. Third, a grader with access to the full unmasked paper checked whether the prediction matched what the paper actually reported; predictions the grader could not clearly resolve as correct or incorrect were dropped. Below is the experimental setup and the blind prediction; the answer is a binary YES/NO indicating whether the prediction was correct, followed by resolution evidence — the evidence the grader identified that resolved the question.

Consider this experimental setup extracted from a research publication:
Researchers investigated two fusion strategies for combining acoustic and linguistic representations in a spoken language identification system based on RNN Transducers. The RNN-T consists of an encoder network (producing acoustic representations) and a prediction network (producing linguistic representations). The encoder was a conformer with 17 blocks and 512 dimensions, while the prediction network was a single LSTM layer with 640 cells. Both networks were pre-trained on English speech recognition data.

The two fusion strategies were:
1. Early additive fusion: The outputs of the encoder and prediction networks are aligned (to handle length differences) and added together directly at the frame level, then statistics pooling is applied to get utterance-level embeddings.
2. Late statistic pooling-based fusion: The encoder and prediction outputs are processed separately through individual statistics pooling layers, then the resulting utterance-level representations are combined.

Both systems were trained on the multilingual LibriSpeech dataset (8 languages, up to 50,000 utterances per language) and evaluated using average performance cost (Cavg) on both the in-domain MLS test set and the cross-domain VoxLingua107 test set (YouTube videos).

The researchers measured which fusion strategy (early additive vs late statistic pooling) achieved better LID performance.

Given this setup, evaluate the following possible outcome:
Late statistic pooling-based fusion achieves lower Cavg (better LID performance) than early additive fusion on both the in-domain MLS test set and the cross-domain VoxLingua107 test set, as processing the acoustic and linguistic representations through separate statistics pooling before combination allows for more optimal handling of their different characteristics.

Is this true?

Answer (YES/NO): NO